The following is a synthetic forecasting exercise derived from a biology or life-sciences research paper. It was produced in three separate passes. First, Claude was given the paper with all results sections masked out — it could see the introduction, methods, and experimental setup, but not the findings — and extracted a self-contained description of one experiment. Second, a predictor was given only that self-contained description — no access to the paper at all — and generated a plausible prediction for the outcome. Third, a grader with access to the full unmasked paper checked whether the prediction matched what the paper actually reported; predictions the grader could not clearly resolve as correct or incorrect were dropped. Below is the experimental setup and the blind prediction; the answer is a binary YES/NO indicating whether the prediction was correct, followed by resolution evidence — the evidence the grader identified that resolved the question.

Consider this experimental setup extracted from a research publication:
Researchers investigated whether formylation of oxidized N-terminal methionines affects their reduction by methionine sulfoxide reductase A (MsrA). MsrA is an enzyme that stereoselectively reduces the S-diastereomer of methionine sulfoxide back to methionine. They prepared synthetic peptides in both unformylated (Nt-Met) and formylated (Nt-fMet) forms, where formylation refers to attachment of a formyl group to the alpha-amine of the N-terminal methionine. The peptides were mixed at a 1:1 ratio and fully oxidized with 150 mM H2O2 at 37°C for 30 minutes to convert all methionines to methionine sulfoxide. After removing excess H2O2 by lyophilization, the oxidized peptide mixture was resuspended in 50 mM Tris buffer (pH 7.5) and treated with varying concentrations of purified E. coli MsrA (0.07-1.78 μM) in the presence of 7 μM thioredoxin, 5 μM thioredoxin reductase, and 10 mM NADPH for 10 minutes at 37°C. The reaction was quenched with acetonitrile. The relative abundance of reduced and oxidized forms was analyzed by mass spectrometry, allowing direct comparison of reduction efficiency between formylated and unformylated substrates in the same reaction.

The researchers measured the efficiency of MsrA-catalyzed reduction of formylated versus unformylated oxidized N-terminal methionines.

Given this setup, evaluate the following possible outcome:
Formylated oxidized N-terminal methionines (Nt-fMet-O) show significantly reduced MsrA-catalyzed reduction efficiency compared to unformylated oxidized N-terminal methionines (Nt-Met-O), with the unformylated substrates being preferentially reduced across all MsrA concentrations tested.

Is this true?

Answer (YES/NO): NO